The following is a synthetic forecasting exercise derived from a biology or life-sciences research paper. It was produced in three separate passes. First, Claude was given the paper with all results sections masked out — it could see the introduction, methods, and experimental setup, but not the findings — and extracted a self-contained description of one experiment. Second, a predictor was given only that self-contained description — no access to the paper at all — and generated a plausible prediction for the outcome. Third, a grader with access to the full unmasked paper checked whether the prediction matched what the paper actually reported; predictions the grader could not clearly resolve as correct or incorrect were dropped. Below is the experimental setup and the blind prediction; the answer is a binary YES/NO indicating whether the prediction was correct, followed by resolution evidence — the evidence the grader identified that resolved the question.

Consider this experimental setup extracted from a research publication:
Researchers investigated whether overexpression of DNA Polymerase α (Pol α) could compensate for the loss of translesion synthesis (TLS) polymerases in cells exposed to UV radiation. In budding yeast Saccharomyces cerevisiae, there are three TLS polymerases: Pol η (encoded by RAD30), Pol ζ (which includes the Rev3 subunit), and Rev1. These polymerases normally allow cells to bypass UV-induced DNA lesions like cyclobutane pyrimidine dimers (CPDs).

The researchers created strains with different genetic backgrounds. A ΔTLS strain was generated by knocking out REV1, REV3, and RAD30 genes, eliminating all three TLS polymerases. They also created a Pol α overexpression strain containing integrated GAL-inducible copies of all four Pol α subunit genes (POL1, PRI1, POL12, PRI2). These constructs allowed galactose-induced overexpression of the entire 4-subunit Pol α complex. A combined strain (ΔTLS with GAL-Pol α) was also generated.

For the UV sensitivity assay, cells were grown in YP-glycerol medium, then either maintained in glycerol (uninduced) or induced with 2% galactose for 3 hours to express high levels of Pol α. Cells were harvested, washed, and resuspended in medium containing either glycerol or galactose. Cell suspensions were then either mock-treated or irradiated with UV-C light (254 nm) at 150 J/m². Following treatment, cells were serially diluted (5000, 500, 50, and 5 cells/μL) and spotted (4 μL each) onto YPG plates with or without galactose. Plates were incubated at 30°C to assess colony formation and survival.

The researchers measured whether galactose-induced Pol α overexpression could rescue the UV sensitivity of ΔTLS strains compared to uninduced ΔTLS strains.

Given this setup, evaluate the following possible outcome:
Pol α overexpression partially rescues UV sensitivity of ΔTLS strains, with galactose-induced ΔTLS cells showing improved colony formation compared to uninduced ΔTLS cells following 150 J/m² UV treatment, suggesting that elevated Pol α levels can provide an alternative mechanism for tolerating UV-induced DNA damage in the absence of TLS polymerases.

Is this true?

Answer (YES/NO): NO